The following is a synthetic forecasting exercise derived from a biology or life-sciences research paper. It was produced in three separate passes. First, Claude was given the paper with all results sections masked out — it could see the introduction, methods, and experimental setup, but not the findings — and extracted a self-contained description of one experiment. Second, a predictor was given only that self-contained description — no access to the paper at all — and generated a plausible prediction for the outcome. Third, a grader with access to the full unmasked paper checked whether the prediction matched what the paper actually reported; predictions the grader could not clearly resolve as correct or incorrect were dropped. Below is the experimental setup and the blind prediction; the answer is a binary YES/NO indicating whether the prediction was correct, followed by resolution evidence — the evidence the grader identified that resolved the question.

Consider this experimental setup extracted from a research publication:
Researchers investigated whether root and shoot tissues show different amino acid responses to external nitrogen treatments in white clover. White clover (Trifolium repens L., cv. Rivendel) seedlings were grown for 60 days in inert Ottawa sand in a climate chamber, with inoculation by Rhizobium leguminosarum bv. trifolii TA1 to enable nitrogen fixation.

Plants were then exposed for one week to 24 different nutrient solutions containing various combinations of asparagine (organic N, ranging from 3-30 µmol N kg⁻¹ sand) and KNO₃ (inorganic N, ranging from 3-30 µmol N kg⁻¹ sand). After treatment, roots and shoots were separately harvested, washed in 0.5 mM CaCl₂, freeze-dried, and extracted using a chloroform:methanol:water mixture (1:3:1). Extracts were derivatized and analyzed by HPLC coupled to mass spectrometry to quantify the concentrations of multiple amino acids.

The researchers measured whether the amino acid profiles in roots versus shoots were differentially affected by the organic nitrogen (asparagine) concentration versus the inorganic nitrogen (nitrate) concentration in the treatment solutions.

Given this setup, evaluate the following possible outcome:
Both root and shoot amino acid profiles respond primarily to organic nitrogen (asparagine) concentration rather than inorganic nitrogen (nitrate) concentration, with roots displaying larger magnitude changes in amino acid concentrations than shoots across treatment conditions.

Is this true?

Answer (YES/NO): NO